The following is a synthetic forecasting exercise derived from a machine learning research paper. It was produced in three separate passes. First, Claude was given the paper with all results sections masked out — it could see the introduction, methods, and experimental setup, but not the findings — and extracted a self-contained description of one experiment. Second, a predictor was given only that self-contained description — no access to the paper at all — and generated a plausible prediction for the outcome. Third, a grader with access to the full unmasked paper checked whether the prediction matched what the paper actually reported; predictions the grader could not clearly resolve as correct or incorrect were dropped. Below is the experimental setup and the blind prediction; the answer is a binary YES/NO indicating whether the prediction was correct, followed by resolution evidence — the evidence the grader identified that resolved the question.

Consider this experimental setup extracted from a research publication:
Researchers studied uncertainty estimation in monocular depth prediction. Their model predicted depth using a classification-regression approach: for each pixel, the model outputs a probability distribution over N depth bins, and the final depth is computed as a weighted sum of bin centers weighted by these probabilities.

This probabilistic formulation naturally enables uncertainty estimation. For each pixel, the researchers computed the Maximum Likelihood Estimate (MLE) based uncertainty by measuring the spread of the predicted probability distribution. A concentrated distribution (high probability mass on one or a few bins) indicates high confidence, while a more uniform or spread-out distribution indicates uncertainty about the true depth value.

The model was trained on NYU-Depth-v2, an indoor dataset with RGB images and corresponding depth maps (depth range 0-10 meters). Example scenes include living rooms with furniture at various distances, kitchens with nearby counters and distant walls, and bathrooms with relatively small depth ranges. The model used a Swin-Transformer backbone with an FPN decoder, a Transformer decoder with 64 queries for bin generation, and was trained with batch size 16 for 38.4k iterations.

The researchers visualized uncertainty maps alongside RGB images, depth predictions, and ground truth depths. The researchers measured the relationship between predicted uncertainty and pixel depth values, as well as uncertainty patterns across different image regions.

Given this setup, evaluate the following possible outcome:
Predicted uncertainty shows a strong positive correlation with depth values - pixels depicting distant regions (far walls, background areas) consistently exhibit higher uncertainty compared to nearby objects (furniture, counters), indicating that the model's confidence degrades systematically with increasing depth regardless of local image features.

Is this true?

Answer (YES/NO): NO